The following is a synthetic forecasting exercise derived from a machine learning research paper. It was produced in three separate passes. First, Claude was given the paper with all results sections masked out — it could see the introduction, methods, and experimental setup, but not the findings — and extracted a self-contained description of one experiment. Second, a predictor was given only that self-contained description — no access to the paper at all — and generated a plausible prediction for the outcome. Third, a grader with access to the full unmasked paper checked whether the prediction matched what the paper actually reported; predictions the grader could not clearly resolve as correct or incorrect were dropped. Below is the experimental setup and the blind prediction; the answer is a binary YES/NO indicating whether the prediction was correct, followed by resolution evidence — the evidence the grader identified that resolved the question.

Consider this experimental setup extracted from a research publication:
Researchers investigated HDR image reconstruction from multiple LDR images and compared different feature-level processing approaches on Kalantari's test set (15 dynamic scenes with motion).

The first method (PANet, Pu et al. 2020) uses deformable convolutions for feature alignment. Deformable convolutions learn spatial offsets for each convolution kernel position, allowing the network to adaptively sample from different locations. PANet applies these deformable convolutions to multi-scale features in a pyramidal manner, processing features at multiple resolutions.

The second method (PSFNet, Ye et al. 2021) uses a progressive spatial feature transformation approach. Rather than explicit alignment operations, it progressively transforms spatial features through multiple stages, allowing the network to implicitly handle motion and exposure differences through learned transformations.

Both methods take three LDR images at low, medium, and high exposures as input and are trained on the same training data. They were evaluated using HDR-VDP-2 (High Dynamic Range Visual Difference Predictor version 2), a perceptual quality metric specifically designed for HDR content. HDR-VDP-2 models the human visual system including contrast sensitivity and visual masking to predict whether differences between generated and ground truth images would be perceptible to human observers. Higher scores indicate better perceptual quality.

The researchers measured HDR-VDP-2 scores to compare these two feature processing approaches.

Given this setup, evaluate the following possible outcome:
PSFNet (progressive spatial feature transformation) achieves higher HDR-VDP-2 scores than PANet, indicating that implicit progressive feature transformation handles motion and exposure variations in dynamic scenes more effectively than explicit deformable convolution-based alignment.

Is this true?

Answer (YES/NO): YES